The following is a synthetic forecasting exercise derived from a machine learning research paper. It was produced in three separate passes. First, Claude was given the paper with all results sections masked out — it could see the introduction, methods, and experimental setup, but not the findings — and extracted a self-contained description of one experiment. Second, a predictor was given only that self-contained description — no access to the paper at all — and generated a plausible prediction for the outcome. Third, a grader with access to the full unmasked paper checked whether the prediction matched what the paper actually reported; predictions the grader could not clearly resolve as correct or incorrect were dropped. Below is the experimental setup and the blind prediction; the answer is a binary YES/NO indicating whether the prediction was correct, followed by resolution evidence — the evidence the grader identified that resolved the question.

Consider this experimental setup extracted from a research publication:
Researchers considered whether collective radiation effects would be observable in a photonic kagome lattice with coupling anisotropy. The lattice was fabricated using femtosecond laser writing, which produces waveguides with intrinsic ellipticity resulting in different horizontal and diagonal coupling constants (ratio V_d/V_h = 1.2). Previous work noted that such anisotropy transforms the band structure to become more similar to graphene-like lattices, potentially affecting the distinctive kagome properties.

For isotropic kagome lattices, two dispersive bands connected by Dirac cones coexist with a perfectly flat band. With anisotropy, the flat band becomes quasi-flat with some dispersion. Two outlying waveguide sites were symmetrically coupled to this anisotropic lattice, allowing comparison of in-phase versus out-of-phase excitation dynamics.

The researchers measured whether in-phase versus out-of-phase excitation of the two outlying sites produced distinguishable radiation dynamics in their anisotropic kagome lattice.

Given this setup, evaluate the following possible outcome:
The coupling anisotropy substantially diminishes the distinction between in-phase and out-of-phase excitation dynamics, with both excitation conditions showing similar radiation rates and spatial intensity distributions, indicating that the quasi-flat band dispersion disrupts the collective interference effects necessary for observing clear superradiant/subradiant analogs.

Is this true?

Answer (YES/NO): NO